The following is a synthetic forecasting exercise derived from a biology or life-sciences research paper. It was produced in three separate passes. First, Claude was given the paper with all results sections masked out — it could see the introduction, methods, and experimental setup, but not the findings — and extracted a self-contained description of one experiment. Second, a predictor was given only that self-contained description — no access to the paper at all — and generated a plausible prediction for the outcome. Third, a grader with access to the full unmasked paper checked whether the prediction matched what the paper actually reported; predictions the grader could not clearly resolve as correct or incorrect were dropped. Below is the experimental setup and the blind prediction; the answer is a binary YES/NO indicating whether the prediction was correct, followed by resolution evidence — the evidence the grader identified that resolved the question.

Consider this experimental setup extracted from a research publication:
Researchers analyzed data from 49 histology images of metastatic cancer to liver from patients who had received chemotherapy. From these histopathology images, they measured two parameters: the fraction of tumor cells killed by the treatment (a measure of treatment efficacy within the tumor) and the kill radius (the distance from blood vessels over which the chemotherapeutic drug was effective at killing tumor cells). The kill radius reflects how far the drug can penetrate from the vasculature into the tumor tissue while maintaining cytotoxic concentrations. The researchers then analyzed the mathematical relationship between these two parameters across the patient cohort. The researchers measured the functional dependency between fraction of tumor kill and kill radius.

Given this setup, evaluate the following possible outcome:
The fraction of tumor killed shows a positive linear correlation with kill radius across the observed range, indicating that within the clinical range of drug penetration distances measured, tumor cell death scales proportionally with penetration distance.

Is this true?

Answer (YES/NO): NO